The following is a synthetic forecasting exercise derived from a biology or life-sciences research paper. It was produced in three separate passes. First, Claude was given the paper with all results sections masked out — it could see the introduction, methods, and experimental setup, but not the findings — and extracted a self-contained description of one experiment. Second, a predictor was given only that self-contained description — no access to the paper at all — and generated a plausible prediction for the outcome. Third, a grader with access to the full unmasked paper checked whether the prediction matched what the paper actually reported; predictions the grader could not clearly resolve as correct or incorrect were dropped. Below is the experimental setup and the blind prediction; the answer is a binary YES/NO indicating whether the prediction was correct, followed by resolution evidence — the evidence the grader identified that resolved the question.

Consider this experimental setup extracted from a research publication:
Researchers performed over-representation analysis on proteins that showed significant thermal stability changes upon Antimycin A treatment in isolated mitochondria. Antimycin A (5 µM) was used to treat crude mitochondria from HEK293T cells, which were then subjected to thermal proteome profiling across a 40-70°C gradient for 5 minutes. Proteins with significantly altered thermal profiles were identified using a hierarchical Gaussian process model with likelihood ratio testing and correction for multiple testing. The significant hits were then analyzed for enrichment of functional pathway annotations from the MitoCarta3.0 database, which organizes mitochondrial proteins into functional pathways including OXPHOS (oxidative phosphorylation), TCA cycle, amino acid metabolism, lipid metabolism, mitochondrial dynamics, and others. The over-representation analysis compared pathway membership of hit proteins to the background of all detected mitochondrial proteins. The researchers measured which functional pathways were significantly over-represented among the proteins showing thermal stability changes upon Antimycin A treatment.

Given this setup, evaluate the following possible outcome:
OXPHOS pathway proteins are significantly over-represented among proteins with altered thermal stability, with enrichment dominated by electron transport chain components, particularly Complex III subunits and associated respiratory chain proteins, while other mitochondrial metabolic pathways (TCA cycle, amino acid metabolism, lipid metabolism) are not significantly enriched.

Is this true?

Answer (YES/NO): NO